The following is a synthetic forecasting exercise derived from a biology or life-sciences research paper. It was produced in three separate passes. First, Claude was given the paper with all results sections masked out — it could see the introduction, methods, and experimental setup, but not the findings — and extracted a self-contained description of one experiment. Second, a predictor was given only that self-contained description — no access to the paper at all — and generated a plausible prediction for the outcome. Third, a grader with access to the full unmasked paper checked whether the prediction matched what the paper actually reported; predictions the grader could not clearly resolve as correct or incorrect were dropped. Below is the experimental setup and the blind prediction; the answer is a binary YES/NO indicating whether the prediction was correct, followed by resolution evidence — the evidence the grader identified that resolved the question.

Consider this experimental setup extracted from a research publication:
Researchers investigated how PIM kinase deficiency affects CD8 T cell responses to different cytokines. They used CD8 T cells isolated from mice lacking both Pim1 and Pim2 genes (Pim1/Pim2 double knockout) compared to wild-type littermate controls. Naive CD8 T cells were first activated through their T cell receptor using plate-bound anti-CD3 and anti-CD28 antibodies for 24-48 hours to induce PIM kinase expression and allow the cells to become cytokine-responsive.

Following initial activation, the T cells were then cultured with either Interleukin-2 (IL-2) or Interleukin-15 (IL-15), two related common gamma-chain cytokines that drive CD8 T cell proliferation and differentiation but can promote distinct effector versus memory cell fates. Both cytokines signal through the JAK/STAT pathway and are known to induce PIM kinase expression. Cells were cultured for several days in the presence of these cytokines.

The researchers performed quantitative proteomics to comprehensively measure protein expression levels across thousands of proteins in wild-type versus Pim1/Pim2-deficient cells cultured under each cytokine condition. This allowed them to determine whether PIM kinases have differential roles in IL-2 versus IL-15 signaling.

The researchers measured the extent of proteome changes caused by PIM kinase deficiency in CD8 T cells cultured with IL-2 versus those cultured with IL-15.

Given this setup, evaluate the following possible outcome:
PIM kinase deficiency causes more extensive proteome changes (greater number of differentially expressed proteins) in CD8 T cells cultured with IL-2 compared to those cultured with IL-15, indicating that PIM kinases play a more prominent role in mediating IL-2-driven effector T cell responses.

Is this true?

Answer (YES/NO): YES